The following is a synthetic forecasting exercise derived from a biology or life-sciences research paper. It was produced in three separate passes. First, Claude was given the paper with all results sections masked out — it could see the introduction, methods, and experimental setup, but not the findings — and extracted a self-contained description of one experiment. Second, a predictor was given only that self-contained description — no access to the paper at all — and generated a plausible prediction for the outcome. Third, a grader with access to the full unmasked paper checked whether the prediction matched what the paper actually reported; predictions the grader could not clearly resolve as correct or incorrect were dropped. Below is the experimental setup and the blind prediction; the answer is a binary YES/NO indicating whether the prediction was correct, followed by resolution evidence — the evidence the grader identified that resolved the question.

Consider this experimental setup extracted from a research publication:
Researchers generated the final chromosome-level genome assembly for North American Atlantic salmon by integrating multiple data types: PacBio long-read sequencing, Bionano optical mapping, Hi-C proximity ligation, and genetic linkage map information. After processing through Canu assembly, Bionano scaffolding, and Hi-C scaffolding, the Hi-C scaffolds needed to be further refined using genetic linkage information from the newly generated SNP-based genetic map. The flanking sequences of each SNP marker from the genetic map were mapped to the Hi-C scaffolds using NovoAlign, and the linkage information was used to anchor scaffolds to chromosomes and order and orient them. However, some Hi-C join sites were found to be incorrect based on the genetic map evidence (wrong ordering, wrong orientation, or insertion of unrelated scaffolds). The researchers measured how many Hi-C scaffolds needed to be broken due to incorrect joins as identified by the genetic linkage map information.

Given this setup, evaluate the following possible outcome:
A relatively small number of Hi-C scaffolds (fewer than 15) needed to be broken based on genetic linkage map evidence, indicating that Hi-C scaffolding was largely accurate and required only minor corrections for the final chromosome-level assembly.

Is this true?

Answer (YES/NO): NO